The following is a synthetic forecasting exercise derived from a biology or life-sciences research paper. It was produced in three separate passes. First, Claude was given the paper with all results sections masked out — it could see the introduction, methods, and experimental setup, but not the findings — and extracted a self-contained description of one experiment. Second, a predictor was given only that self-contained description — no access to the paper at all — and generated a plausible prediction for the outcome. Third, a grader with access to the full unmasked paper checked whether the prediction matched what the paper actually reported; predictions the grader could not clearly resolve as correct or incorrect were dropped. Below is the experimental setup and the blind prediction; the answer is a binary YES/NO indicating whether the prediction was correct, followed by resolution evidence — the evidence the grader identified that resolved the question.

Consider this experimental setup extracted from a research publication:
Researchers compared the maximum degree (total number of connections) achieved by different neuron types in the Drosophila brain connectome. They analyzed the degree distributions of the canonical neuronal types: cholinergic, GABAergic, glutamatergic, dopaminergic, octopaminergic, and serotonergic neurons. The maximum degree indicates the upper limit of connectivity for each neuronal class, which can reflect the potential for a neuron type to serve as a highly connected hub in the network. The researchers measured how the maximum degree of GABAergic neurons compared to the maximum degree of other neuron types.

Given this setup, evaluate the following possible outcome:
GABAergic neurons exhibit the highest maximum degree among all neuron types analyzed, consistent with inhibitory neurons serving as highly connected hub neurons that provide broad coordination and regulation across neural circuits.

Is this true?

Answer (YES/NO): YES